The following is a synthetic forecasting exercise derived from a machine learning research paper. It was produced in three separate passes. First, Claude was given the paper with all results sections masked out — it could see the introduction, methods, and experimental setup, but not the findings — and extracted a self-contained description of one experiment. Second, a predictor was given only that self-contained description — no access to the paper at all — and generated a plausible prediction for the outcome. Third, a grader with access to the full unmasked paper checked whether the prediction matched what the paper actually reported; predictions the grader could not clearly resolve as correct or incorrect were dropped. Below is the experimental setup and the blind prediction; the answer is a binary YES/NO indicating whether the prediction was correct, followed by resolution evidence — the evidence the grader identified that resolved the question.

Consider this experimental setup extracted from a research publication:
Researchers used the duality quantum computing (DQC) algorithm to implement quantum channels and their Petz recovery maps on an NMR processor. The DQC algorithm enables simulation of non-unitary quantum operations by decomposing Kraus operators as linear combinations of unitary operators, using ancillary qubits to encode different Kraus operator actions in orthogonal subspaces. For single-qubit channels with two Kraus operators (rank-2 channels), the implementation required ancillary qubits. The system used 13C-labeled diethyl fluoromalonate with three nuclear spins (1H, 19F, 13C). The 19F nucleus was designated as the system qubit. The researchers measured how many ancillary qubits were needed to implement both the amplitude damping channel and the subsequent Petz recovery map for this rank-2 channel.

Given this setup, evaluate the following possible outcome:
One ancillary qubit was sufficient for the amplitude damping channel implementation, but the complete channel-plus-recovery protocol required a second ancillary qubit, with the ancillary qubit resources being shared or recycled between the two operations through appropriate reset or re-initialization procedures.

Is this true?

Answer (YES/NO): NO